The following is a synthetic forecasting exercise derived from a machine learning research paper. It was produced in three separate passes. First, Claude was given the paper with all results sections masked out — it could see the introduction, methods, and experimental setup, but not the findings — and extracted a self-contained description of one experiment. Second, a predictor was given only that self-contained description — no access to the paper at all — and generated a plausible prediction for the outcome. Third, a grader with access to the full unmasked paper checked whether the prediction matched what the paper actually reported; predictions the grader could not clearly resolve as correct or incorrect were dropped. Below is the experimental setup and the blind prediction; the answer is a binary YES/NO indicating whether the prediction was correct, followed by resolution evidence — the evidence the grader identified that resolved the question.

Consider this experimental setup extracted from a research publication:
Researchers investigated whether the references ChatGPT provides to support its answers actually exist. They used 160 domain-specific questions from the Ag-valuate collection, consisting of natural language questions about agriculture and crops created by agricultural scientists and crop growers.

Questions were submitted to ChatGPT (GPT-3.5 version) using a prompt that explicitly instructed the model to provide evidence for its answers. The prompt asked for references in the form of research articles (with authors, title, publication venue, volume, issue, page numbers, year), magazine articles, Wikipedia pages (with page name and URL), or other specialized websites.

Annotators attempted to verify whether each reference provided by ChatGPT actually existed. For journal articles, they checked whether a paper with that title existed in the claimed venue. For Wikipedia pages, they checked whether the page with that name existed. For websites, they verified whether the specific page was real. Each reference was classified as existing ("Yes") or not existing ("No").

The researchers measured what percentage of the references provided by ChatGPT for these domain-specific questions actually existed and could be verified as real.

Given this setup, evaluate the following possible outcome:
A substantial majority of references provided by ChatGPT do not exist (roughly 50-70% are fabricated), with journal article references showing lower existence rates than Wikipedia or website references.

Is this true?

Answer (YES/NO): NO